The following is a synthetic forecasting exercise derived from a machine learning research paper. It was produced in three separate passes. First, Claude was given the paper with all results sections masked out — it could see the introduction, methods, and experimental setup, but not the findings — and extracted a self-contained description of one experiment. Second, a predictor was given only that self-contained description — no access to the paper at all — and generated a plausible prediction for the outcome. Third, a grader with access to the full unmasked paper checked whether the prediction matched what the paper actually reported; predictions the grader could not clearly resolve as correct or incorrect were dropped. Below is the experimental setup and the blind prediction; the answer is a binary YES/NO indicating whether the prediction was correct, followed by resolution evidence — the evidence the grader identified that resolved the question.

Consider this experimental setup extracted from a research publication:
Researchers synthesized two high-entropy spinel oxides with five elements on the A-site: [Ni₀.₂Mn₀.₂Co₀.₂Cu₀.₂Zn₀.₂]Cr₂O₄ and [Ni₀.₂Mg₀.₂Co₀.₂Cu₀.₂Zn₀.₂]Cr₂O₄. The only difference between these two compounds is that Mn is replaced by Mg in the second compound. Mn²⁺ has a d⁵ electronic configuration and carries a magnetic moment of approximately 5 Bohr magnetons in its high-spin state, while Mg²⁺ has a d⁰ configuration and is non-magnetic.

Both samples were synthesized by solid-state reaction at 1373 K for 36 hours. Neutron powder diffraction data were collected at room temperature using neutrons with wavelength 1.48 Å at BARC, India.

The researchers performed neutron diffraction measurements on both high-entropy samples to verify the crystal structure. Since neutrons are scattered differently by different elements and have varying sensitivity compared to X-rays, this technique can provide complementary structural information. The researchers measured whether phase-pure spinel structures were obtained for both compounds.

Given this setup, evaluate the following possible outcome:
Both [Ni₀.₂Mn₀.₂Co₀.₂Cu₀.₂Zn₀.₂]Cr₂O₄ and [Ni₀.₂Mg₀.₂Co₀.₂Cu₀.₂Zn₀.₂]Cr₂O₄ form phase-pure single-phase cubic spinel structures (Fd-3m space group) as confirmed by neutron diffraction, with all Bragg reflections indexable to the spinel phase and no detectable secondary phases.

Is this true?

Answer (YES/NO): YES